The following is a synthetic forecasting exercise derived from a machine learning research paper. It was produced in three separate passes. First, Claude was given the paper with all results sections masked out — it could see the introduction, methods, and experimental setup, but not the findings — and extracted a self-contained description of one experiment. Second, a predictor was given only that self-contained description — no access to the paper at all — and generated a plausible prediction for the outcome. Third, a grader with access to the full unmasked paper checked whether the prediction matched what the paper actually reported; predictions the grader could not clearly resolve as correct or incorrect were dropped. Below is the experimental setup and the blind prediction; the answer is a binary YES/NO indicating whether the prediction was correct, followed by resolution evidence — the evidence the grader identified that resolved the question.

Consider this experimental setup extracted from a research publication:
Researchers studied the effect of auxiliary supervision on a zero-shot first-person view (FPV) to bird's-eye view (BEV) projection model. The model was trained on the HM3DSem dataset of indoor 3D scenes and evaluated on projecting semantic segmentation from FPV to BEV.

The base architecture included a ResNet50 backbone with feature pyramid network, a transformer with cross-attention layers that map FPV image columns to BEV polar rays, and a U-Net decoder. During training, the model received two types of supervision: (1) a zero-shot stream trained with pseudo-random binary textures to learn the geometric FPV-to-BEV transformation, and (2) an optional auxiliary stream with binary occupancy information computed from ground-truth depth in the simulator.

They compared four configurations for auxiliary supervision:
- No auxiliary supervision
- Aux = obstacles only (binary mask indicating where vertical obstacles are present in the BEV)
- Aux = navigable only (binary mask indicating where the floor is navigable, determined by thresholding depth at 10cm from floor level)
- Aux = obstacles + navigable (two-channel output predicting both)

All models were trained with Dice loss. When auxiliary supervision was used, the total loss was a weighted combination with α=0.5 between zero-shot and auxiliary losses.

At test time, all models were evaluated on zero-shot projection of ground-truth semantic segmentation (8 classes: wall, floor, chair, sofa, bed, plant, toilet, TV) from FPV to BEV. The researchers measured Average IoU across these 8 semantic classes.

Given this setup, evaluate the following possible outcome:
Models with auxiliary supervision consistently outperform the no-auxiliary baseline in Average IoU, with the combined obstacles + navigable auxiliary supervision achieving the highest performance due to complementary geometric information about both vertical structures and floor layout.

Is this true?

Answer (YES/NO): YES